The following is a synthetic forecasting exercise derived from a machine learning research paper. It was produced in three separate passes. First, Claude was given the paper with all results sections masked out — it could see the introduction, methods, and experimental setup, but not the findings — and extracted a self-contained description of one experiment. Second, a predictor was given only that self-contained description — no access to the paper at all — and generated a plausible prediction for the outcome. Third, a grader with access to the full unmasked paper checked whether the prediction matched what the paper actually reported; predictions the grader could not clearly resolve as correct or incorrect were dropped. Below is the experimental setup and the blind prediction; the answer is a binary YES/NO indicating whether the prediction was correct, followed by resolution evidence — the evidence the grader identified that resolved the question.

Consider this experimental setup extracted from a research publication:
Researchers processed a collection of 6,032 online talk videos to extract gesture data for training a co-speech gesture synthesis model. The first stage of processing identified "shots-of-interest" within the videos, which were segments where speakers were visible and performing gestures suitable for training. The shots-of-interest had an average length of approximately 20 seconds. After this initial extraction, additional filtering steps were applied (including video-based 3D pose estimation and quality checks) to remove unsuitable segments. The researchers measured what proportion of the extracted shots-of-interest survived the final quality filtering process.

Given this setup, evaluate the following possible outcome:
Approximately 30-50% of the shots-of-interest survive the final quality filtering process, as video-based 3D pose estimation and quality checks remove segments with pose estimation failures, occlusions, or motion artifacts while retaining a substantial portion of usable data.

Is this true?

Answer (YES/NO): NO